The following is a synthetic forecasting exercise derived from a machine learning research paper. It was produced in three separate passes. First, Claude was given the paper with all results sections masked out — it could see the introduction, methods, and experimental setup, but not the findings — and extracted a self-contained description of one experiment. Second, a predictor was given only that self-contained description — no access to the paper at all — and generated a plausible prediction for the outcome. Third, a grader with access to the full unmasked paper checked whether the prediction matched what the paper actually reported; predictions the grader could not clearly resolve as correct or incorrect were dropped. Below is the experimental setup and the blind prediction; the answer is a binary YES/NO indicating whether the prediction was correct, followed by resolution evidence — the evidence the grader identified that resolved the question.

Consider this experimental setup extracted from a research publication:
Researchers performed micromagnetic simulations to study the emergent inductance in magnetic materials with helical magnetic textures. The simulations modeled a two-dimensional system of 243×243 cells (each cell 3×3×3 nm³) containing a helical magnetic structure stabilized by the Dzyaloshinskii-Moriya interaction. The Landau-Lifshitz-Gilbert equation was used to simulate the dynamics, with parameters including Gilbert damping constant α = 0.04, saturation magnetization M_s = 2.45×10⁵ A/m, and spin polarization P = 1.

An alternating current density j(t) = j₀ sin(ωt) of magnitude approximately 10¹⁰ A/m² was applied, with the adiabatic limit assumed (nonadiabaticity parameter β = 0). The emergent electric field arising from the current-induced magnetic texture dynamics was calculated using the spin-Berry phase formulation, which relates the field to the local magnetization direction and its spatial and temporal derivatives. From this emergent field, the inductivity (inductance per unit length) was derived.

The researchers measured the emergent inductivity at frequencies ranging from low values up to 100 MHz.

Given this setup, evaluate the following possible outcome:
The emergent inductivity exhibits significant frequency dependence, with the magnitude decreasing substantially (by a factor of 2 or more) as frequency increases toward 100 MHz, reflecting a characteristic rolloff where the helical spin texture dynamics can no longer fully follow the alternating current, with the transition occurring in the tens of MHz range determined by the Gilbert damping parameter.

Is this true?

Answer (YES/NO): NO